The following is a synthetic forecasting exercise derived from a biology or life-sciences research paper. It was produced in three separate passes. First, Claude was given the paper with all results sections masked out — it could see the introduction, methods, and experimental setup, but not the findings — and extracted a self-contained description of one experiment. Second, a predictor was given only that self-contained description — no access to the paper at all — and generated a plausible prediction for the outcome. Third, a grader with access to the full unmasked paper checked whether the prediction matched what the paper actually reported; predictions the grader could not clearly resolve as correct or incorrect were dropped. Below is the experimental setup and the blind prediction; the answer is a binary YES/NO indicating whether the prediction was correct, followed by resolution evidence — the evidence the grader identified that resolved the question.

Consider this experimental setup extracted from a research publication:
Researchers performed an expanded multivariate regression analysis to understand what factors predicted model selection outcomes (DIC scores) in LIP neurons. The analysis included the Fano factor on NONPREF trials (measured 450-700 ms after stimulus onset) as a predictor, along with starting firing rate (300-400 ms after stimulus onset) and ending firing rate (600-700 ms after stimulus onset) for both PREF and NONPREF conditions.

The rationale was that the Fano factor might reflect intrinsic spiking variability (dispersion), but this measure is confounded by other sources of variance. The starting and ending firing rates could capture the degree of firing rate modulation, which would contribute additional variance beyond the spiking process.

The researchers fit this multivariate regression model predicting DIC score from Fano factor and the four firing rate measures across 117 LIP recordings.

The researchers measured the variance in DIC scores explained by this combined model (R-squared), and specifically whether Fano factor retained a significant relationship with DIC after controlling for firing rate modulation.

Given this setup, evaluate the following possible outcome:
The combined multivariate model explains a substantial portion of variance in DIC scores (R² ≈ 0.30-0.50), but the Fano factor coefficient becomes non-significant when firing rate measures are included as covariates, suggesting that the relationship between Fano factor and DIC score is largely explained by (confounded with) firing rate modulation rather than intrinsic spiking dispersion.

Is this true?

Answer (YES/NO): NO